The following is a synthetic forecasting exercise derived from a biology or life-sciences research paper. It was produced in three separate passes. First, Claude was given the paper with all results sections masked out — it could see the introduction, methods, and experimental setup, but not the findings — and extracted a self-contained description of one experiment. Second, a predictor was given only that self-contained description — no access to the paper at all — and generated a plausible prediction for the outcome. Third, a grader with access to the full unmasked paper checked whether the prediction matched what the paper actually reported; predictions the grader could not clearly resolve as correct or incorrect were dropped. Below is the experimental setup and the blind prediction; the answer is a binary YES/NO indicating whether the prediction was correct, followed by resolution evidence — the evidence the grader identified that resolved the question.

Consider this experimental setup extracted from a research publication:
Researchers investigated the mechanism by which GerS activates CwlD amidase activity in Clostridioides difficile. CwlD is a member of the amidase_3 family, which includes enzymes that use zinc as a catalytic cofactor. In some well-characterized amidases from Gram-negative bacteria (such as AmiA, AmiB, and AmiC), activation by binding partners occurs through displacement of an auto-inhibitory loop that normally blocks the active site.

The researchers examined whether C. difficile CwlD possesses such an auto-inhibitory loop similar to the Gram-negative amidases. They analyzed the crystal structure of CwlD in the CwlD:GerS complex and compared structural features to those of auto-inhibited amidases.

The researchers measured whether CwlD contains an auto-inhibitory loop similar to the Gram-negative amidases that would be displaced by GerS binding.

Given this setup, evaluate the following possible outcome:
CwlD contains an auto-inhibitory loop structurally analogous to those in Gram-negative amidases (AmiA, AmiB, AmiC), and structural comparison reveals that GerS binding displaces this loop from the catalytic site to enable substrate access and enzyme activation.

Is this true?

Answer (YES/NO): NO